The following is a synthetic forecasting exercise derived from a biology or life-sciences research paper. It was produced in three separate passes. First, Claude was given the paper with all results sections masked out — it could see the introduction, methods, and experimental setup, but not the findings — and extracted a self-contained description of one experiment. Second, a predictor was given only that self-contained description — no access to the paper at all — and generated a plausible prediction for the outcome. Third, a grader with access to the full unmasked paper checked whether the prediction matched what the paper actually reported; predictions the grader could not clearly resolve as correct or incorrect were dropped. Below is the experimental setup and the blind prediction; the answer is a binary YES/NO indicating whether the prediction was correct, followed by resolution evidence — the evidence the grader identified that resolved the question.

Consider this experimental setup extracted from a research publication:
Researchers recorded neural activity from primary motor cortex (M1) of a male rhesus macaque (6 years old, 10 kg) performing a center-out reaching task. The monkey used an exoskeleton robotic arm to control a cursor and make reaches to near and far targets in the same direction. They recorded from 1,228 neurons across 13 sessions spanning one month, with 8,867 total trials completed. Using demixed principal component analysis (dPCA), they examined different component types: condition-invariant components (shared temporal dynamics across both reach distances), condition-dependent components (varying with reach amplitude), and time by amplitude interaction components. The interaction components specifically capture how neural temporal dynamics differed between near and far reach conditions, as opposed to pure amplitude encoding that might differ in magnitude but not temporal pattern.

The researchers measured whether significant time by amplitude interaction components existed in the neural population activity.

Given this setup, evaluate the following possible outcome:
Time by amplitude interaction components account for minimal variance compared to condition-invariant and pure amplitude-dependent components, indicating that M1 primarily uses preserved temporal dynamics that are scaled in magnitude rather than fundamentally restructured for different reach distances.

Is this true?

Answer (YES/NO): NO